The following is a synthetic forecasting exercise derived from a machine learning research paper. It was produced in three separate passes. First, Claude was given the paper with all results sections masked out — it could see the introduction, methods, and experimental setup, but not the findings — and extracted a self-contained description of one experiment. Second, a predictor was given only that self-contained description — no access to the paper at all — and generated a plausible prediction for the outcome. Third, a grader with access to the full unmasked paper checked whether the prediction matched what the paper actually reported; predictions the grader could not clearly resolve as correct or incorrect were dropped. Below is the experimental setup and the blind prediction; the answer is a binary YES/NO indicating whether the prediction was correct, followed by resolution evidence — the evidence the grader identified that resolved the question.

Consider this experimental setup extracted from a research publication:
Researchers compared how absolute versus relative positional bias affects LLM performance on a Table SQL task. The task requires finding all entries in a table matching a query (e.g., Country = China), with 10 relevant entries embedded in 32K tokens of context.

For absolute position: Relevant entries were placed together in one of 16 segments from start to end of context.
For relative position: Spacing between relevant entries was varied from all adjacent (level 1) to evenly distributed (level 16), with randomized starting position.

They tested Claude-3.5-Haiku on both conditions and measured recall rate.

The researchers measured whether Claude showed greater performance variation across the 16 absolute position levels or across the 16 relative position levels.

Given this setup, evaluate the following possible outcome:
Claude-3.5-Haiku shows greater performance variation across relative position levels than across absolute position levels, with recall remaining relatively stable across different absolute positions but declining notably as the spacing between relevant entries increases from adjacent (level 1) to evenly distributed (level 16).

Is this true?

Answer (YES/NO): YES